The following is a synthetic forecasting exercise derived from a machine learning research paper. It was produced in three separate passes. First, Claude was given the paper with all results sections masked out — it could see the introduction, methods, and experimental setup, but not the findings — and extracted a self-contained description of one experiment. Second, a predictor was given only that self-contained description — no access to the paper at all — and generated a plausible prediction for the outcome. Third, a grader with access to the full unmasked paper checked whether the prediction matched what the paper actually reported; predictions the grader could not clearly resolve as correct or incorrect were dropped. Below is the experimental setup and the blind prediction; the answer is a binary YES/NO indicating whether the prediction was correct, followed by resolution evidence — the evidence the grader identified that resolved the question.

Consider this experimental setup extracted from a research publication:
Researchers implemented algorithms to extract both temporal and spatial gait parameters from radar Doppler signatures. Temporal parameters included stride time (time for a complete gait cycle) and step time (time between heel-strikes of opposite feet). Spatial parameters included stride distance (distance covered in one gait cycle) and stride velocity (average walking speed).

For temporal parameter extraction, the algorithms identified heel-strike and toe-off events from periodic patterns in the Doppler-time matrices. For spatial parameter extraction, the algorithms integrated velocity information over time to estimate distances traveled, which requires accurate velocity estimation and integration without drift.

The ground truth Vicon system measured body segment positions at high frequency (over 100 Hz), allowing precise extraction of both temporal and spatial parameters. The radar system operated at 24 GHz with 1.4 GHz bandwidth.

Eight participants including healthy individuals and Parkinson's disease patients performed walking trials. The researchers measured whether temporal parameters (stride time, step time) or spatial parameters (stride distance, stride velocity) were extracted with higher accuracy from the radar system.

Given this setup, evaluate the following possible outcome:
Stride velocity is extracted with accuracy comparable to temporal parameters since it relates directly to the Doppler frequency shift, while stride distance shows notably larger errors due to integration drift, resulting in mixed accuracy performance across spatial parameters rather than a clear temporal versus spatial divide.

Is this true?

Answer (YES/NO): NO